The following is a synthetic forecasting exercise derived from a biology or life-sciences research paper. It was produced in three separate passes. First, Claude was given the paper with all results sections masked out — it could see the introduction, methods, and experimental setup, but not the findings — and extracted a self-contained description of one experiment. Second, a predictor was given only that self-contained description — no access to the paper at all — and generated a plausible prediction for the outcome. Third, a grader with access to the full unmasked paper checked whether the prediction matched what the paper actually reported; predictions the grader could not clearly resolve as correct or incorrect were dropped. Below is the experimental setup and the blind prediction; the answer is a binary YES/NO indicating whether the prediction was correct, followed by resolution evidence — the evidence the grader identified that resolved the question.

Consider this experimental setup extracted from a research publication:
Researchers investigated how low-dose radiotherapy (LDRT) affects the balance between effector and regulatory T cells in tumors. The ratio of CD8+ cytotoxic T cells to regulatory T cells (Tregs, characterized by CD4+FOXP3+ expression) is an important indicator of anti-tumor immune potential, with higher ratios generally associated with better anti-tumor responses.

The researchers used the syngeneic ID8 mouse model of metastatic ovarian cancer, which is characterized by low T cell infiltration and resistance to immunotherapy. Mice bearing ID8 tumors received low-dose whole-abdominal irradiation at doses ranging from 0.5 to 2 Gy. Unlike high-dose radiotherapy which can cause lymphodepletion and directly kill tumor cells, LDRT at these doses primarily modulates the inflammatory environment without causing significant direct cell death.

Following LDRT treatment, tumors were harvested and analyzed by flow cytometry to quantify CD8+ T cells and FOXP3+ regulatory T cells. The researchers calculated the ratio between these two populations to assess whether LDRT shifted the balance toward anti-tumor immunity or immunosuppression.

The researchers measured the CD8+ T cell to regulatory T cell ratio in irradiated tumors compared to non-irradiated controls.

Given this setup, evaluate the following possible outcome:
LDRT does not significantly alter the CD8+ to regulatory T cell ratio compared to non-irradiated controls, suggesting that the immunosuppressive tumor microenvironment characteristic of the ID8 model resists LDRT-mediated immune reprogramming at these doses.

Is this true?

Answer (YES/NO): NO